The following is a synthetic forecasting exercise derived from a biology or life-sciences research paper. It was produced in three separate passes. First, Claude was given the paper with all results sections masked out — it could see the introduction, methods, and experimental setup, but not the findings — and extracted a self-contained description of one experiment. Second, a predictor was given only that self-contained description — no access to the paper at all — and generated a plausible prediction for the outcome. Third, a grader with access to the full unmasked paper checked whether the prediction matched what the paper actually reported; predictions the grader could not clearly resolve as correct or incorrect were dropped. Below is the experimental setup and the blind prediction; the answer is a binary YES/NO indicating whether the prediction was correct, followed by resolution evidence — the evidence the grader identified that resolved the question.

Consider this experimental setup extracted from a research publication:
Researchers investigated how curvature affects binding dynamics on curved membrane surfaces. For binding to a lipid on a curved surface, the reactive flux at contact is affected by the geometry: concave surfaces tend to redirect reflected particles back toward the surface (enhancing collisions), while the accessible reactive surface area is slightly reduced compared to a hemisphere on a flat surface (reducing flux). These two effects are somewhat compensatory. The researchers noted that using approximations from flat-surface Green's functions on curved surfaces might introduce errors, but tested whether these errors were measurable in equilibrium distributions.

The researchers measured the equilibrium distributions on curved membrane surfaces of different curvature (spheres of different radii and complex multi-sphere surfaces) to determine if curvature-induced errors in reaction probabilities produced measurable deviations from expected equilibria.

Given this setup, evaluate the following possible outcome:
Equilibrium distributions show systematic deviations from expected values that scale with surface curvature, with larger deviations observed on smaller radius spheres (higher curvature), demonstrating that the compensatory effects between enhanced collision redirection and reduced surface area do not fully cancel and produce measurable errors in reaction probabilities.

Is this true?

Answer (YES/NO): NO